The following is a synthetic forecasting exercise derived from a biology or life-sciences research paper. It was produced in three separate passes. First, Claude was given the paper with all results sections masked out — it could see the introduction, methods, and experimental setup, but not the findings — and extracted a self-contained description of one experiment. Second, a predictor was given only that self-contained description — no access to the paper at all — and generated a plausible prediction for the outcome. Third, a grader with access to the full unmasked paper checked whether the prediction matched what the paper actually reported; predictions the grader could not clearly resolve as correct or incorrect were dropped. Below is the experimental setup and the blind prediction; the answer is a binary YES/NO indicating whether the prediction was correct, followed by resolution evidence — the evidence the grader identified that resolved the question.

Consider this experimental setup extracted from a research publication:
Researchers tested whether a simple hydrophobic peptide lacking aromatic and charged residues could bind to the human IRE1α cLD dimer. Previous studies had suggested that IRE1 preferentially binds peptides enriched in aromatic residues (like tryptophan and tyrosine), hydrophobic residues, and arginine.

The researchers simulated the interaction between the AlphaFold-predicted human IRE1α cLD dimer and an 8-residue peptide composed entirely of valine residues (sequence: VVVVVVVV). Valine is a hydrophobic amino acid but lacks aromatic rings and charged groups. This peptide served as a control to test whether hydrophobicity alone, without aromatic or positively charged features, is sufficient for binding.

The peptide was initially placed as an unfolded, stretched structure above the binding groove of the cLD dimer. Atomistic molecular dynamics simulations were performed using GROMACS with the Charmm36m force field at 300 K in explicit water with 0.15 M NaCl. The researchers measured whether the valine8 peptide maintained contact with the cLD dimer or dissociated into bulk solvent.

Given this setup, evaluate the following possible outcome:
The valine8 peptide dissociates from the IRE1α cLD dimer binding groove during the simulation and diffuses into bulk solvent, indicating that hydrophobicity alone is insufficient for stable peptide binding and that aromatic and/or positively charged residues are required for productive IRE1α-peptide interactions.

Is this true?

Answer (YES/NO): NO